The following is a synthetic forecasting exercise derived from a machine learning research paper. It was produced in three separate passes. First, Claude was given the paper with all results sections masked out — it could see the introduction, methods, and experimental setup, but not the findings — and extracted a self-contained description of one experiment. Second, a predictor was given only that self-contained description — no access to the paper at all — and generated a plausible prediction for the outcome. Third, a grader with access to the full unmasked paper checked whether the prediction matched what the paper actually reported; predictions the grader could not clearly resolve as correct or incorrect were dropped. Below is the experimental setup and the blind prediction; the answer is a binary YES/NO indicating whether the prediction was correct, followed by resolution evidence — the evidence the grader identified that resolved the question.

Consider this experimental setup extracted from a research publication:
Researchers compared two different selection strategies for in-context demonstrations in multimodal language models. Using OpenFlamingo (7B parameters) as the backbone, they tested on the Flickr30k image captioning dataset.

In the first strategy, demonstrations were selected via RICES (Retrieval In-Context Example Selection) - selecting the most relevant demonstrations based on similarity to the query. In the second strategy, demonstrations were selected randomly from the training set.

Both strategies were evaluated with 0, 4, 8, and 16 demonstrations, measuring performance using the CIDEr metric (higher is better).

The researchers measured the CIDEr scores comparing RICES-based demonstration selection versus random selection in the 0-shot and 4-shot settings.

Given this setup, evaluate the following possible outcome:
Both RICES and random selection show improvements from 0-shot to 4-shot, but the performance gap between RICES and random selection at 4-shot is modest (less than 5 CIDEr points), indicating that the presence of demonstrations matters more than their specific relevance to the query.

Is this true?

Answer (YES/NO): NO